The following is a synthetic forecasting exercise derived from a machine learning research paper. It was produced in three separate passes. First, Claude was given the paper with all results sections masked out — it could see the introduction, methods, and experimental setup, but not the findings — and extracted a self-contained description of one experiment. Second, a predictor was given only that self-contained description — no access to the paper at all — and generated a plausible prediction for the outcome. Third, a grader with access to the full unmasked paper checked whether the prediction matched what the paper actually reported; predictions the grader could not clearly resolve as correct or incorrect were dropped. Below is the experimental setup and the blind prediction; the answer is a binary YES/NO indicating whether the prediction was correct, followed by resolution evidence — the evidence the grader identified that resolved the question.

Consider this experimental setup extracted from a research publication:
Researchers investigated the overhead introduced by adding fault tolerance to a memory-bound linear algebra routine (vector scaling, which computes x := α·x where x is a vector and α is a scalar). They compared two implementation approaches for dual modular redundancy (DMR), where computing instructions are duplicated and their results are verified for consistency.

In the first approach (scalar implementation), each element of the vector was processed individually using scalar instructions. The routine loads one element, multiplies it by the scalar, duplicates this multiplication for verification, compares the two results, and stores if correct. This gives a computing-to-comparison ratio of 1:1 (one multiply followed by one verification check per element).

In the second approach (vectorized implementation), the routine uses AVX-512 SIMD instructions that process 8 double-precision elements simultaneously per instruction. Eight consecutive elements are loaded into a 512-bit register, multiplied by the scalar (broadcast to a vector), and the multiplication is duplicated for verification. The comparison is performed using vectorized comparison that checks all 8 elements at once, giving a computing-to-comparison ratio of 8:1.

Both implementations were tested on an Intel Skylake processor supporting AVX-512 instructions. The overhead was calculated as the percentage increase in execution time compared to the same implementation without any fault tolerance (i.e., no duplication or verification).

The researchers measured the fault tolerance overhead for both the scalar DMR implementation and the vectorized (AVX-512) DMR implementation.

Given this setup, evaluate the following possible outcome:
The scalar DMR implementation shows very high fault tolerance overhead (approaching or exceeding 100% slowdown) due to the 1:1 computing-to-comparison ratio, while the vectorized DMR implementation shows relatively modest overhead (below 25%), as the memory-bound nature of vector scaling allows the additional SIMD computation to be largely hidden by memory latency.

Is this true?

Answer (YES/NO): NO